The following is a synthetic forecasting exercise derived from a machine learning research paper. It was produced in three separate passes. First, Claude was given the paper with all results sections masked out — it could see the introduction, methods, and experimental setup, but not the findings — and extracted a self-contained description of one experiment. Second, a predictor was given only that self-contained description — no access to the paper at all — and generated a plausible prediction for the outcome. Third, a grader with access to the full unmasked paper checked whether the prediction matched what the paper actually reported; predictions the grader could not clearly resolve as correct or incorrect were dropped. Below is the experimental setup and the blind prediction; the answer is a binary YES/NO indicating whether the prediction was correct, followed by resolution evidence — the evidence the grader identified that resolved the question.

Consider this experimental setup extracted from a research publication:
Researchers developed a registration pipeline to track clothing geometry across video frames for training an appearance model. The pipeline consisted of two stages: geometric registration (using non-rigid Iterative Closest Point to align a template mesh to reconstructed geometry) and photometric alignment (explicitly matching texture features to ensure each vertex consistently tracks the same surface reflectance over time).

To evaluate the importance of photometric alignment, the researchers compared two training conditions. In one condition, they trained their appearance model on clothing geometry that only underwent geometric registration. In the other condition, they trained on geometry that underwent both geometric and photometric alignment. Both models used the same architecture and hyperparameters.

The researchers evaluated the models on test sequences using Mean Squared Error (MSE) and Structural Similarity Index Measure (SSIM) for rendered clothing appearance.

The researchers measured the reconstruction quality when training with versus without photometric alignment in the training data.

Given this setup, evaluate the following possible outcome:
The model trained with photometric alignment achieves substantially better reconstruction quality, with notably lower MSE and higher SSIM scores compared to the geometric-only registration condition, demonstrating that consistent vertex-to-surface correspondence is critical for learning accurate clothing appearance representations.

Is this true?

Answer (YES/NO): YES